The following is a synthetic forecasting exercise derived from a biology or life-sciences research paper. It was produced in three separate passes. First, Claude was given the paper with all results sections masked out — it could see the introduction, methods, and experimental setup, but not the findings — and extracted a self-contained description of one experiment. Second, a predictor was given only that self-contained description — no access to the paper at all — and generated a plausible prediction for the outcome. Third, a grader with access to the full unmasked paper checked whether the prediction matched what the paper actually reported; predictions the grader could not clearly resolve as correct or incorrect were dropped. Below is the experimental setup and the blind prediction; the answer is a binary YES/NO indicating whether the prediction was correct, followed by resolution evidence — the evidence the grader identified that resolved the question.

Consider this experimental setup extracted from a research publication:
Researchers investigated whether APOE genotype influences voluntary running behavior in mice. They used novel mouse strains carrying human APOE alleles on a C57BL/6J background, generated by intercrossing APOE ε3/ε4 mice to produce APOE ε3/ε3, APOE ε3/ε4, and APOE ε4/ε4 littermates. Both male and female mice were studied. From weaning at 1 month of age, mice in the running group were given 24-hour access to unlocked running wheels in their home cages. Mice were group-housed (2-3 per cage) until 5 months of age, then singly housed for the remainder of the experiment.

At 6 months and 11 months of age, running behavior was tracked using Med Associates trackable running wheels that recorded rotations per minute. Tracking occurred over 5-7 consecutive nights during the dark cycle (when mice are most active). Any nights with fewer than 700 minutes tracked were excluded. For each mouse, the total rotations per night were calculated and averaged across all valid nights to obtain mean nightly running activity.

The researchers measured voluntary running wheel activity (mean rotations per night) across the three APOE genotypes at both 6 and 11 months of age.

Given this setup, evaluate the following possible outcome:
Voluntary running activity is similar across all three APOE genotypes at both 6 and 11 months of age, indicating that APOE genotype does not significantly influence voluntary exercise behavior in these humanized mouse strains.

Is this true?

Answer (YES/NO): YES